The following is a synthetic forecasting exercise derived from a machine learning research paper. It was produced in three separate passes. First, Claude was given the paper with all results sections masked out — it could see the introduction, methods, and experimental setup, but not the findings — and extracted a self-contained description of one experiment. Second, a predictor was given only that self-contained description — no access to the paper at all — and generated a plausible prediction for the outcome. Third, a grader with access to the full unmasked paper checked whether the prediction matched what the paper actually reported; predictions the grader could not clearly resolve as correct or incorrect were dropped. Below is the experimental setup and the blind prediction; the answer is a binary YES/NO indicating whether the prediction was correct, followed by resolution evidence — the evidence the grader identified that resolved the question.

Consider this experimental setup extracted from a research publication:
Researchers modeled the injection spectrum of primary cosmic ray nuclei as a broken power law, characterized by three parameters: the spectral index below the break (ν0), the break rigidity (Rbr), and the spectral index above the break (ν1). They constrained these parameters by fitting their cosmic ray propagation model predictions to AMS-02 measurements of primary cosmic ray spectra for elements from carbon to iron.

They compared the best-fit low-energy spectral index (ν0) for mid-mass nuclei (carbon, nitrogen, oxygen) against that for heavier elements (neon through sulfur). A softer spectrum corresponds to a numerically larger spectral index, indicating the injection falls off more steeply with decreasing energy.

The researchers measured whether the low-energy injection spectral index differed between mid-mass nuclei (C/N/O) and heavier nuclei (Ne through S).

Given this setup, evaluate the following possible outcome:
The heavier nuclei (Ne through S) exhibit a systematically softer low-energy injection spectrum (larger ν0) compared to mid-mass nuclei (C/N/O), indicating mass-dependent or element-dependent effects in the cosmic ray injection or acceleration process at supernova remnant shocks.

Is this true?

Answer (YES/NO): NO